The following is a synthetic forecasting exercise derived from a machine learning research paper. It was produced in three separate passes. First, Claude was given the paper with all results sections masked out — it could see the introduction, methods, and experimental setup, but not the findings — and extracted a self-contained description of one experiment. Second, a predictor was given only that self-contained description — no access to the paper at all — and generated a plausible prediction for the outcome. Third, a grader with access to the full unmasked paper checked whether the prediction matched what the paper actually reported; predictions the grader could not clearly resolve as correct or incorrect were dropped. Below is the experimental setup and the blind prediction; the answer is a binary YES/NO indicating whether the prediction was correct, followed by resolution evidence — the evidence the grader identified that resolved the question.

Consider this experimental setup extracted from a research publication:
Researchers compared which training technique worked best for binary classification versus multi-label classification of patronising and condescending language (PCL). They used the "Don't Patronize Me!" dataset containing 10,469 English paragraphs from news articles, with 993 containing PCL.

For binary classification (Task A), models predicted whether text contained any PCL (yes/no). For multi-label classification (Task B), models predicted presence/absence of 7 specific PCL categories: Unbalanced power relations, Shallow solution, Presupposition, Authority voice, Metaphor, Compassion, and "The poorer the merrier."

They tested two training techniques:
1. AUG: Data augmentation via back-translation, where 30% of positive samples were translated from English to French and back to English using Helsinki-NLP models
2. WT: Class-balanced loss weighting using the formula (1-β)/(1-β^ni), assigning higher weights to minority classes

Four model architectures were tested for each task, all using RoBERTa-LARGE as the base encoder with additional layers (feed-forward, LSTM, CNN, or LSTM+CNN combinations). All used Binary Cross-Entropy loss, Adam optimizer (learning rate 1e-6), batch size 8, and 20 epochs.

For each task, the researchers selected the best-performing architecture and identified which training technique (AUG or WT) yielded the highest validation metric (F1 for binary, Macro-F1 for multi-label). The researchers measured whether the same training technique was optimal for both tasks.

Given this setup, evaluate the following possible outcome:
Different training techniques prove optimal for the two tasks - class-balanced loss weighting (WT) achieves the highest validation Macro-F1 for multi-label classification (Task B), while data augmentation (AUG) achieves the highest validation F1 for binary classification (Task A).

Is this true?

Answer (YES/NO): NO